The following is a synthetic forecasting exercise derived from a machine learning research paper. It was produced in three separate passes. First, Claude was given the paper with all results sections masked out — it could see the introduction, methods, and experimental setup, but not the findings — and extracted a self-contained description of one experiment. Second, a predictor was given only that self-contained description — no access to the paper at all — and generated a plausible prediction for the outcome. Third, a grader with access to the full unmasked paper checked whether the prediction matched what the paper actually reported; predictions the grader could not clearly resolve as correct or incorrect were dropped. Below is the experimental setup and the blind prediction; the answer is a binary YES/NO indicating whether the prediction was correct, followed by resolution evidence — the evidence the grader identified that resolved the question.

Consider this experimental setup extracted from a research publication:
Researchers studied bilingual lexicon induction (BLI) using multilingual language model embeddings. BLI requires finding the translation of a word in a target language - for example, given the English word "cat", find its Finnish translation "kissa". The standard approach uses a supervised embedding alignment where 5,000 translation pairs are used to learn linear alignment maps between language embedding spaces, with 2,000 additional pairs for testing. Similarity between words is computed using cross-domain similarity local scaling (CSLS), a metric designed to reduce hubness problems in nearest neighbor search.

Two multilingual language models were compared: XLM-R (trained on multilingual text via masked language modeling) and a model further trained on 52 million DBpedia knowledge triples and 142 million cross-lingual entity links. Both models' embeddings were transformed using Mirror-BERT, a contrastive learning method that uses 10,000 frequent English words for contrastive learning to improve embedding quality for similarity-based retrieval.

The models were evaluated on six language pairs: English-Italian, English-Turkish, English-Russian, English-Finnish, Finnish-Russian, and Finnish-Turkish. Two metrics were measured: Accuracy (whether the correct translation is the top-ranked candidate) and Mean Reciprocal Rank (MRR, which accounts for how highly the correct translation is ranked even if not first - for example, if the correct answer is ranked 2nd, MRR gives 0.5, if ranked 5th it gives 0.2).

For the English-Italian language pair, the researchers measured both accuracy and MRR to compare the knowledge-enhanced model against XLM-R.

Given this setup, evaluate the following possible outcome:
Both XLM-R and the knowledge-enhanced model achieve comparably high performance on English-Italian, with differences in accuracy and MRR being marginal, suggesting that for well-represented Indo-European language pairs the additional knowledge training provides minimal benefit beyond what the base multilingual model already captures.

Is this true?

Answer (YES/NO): NO